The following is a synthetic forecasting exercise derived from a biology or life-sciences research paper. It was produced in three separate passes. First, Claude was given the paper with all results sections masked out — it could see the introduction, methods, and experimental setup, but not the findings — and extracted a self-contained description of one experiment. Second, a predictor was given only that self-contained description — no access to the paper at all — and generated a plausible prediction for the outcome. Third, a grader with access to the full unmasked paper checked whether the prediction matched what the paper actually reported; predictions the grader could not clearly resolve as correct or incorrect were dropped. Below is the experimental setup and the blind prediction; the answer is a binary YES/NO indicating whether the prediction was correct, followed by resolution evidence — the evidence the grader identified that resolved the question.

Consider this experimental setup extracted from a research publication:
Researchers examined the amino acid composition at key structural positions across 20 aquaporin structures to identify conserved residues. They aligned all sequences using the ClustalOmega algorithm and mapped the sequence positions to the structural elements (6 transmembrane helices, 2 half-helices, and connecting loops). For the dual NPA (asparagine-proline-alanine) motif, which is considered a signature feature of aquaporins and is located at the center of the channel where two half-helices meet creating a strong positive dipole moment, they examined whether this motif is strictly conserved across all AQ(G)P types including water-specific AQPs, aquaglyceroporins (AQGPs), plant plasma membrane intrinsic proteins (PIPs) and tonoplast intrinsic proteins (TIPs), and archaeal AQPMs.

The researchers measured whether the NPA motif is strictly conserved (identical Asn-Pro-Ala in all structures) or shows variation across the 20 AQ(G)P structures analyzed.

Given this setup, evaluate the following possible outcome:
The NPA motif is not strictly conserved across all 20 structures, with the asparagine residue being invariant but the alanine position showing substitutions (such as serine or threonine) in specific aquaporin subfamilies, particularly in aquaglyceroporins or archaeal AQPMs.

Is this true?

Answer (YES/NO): NO